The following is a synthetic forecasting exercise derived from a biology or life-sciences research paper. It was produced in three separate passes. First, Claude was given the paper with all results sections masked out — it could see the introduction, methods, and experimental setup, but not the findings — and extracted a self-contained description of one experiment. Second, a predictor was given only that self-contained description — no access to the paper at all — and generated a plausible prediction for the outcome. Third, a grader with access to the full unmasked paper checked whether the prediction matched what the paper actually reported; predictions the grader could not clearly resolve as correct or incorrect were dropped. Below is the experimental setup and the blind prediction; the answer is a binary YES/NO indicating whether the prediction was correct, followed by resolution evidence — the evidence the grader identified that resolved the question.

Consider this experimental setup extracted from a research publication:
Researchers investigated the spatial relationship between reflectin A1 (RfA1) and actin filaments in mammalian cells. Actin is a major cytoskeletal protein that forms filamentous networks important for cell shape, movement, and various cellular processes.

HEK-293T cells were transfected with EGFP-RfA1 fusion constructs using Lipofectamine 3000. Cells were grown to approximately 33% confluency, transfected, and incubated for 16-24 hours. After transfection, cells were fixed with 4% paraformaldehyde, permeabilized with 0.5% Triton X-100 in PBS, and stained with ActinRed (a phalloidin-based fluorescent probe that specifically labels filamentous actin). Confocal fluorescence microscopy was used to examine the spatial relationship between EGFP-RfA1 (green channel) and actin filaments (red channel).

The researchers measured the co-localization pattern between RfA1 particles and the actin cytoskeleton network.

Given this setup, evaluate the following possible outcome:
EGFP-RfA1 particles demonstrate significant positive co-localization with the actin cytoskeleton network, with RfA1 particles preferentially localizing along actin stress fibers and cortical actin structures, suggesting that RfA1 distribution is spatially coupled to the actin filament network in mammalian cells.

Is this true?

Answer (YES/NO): NO